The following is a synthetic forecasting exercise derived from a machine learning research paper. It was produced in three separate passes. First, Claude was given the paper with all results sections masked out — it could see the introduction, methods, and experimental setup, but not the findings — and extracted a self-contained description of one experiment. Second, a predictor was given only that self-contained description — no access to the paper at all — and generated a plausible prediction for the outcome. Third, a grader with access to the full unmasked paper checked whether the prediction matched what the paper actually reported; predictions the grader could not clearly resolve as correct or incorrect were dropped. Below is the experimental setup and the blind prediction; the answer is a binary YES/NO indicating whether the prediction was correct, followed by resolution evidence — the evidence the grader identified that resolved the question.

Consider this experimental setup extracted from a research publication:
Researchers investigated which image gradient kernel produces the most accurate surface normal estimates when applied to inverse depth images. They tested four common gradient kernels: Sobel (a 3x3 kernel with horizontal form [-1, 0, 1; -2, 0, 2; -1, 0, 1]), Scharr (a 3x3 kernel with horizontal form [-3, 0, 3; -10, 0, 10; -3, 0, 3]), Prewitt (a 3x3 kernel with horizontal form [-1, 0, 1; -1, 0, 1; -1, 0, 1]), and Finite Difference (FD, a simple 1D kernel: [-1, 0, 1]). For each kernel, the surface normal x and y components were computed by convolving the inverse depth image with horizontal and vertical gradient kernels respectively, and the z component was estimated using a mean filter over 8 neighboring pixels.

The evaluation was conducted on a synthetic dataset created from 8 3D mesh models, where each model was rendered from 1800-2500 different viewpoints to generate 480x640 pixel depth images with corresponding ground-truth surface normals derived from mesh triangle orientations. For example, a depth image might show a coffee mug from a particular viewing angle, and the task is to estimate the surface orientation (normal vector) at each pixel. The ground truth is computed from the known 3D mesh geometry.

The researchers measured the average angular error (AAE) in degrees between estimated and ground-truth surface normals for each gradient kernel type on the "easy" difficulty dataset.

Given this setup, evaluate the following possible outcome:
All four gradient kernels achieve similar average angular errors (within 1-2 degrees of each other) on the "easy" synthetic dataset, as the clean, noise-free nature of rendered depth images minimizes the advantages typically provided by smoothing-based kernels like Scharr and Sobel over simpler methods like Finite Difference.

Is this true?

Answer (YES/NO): NO